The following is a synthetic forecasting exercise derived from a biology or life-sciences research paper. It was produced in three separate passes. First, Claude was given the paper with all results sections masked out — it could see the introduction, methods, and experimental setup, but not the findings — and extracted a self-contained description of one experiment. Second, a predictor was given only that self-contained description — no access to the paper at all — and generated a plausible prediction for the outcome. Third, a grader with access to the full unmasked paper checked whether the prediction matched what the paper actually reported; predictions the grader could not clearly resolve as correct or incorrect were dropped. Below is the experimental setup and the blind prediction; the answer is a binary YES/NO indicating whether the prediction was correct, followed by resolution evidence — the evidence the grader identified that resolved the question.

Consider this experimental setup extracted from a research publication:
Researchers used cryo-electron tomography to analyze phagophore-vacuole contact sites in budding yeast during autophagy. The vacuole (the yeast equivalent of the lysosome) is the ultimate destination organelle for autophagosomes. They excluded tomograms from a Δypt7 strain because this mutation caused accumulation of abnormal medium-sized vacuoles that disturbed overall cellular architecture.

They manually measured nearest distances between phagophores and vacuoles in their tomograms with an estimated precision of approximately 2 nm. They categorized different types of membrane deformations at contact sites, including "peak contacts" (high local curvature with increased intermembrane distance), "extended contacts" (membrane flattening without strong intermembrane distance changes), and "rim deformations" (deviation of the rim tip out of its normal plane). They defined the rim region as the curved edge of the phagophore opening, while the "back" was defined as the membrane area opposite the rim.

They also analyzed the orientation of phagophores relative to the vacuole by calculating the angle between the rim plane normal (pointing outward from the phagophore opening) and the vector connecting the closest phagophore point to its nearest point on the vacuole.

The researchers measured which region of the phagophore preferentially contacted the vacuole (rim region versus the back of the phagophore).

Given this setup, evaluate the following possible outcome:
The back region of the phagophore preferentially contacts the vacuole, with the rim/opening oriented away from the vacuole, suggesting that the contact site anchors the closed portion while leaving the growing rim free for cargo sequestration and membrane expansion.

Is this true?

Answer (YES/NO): YES